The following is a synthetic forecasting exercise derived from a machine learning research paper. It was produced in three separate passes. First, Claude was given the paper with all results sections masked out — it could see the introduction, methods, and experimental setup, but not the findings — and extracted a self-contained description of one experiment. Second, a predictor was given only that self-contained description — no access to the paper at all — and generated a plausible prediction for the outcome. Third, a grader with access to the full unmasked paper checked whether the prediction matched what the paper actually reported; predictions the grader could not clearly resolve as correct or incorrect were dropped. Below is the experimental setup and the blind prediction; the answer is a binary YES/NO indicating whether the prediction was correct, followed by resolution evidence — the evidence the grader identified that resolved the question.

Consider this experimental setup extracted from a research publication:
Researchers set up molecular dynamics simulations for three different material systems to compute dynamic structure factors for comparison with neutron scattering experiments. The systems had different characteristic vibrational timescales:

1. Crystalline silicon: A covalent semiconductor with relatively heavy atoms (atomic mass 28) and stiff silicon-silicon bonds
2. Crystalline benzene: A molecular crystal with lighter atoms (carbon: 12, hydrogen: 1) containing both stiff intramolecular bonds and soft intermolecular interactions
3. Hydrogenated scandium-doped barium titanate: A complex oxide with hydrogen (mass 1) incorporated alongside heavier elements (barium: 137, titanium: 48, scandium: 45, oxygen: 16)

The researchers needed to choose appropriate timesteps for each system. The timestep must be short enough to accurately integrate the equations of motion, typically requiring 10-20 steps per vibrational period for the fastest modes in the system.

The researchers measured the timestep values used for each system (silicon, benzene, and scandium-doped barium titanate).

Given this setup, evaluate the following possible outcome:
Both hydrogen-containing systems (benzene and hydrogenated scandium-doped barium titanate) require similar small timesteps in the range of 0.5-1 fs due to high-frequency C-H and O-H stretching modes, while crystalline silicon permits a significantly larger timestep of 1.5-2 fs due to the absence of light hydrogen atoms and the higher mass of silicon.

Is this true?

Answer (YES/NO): YES